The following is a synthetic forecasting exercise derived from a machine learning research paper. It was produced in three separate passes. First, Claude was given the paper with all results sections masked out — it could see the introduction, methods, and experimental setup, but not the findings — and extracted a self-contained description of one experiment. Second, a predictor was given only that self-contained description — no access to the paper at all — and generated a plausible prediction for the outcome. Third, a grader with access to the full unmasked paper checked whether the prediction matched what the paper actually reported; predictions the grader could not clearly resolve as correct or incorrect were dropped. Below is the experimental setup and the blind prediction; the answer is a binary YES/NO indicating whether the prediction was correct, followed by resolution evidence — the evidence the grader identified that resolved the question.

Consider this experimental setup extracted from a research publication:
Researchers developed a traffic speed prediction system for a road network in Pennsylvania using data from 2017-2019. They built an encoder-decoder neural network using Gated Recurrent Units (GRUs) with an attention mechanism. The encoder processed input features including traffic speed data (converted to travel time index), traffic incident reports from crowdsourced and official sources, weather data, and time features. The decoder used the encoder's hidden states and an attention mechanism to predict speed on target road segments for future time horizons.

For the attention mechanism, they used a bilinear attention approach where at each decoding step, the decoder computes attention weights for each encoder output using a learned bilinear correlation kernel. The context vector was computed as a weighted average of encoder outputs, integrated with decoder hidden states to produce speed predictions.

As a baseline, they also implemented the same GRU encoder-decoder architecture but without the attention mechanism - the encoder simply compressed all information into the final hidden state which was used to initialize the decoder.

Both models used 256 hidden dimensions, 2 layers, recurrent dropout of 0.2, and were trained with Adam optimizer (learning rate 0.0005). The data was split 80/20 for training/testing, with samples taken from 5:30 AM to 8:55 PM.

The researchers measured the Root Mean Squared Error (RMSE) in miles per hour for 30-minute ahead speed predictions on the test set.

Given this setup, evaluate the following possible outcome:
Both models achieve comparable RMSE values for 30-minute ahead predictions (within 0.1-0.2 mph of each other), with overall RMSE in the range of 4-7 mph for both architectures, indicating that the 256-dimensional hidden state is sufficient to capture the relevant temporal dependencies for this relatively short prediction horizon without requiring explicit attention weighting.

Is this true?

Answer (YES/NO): NO